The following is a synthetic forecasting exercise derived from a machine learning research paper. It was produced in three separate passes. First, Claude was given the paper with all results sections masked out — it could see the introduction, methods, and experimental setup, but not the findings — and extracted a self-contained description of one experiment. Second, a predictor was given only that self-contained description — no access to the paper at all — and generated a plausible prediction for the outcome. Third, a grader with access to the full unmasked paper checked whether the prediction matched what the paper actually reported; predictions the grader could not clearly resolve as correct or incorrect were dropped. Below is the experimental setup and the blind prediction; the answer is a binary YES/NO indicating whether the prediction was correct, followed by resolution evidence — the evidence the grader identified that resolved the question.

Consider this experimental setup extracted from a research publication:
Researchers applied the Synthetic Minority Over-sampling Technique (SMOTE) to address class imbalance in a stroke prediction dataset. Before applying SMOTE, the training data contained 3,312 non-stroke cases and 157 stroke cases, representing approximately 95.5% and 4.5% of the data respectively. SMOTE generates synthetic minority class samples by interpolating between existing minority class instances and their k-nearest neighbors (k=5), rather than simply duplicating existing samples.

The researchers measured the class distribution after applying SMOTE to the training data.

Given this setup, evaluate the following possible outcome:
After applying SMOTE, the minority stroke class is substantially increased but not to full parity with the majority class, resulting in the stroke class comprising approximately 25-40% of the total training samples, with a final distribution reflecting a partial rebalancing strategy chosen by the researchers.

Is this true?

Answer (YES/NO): NO